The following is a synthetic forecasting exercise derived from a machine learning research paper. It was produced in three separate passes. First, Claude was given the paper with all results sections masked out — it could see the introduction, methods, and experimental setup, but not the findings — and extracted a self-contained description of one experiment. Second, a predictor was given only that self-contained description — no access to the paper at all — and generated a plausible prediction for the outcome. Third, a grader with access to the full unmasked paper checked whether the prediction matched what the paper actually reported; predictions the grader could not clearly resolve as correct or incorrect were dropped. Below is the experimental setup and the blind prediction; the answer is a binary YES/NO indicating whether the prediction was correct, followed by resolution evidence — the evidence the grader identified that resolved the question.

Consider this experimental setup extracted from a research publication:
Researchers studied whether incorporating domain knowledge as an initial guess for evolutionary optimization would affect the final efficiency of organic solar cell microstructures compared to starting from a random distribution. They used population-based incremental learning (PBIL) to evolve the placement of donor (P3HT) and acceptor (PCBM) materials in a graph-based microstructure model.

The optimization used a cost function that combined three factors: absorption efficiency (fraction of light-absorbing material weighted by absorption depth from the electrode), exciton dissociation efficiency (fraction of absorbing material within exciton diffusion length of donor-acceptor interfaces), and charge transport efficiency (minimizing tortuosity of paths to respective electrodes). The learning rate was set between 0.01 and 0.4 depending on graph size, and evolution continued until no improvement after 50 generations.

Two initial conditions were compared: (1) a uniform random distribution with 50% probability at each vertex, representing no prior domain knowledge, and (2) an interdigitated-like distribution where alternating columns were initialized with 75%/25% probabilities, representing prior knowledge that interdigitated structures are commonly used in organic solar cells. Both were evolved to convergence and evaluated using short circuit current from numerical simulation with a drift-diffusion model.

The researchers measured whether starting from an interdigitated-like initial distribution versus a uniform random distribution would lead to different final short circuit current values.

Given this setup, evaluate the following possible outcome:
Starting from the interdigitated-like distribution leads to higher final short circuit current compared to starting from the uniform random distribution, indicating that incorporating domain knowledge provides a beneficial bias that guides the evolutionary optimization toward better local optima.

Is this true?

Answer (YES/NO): YES